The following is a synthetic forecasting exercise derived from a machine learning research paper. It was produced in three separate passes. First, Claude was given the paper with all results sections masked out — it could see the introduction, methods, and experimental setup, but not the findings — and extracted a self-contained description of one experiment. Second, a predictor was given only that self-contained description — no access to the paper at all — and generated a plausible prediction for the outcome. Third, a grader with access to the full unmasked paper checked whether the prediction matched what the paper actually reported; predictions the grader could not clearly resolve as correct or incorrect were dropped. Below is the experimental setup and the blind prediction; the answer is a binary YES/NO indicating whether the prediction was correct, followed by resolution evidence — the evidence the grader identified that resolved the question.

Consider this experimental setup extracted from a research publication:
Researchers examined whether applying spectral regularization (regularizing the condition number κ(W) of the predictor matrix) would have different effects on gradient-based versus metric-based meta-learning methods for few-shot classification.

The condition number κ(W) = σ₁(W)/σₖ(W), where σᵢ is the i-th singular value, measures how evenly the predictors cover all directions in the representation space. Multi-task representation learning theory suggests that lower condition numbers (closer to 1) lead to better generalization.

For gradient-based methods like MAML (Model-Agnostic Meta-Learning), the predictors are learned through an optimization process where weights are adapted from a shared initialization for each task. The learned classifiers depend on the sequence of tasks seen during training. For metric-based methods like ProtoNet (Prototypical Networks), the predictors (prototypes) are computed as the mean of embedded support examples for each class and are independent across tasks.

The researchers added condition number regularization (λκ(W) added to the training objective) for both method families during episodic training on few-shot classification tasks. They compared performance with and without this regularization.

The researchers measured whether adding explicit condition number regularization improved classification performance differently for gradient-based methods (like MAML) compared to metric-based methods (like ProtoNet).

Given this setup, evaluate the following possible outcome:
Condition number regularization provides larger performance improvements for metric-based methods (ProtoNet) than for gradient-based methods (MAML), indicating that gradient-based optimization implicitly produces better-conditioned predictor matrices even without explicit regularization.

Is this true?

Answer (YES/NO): NO